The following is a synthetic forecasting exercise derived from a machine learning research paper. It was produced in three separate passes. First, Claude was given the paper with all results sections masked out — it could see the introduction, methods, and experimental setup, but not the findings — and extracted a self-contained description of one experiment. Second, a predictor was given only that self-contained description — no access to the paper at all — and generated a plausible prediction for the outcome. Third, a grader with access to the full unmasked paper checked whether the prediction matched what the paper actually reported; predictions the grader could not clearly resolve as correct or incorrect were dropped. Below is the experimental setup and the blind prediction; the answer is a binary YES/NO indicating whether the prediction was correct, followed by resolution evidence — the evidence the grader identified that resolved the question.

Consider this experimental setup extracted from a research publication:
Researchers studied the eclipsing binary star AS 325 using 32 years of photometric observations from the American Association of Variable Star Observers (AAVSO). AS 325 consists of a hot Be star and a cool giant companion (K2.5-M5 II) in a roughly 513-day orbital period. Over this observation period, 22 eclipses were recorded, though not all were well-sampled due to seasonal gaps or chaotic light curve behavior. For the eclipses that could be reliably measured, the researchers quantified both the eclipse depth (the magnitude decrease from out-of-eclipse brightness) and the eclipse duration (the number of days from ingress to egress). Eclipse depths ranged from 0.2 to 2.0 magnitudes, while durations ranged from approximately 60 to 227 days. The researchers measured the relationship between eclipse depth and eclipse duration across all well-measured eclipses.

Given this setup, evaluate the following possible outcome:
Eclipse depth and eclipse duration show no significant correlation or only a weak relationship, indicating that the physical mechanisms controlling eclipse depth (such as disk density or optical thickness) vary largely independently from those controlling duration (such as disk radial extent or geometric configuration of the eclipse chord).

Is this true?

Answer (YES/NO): NO